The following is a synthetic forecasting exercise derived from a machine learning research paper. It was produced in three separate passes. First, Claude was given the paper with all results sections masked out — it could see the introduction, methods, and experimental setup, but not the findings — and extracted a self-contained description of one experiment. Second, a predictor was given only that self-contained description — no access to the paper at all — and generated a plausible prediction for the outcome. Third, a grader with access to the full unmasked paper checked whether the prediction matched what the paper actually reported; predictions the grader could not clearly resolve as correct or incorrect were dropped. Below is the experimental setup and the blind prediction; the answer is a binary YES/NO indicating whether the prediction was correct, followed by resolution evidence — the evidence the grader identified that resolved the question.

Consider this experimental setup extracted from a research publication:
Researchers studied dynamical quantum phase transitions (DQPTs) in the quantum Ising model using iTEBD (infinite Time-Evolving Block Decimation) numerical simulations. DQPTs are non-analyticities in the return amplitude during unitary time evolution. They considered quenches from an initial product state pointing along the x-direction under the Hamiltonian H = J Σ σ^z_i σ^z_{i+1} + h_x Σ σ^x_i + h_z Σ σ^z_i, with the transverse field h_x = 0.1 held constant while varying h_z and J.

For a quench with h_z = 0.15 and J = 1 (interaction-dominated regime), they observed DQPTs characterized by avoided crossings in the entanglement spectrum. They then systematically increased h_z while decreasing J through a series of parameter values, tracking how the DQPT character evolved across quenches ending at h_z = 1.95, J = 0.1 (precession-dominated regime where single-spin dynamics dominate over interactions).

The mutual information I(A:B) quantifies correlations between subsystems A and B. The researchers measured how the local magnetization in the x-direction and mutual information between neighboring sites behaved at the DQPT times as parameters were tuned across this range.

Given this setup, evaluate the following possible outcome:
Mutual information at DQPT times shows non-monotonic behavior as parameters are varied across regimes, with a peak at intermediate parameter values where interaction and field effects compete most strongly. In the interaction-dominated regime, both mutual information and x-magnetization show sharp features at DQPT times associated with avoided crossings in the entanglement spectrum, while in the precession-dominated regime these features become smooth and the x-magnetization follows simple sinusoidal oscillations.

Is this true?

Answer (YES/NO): NO